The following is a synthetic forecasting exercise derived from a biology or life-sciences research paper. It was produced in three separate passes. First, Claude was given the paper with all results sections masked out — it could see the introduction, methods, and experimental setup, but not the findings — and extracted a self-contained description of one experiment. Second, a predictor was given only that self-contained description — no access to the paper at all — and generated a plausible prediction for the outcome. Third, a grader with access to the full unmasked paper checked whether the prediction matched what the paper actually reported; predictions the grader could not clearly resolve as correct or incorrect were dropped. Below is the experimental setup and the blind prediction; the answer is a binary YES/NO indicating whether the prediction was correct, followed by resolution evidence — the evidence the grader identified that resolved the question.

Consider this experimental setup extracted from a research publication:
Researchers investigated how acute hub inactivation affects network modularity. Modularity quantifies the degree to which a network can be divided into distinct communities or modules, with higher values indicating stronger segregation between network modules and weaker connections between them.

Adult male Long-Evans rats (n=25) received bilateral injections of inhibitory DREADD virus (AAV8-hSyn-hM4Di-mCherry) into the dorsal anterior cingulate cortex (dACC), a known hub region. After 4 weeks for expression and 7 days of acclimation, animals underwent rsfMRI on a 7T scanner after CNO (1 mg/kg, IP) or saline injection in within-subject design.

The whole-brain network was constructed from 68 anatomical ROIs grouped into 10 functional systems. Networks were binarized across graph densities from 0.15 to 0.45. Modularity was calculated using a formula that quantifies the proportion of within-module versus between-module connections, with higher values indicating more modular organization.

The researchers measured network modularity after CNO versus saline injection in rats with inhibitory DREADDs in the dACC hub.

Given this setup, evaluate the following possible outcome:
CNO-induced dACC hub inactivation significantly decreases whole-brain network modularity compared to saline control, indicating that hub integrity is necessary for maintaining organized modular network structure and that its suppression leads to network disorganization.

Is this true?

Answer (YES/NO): YES